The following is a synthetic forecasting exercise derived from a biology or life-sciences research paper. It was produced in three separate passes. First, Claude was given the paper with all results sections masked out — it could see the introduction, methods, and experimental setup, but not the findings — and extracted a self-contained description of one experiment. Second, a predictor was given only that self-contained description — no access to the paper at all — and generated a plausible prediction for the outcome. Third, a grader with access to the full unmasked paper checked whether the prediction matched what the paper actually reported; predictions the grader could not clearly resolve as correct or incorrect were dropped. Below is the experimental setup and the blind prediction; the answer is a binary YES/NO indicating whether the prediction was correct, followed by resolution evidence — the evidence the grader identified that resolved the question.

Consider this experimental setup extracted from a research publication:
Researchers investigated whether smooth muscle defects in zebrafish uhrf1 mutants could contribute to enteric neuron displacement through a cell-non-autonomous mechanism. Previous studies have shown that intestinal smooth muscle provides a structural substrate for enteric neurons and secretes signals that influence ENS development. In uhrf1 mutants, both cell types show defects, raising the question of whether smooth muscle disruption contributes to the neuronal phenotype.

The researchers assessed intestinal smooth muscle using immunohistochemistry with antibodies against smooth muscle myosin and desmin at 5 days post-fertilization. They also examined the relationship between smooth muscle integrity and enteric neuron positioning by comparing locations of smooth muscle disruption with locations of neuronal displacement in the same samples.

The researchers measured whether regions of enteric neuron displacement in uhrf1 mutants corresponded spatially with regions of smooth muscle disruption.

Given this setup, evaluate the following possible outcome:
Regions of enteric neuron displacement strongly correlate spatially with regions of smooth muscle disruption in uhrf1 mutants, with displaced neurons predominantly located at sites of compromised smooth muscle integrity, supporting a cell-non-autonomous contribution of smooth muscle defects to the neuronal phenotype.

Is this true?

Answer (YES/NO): YES